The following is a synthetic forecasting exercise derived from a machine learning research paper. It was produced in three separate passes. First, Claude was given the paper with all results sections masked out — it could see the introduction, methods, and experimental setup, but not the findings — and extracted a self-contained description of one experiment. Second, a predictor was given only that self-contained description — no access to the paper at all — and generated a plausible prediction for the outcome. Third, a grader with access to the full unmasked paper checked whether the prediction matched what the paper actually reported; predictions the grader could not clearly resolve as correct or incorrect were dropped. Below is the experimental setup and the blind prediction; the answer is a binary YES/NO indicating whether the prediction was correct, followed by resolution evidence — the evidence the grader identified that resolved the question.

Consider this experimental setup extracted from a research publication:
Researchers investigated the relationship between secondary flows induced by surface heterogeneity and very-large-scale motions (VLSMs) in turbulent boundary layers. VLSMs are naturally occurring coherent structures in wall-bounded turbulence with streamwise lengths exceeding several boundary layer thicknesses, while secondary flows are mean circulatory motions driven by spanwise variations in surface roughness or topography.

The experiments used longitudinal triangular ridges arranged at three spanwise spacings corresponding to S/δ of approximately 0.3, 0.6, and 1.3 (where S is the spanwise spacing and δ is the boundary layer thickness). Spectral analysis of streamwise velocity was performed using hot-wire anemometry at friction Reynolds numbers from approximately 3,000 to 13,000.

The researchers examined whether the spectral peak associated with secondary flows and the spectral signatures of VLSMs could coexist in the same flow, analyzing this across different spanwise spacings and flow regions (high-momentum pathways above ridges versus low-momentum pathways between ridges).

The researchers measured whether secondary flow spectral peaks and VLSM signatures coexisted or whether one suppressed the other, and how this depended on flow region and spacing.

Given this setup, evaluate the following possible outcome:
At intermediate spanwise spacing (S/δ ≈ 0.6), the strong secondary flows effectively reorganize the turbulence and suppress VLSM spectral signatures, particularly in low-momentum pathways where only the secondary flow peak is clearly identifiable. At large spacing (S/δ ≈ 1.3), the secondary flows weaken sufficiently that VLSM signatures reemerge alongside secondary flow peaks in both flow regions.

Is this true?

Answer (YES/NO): NO